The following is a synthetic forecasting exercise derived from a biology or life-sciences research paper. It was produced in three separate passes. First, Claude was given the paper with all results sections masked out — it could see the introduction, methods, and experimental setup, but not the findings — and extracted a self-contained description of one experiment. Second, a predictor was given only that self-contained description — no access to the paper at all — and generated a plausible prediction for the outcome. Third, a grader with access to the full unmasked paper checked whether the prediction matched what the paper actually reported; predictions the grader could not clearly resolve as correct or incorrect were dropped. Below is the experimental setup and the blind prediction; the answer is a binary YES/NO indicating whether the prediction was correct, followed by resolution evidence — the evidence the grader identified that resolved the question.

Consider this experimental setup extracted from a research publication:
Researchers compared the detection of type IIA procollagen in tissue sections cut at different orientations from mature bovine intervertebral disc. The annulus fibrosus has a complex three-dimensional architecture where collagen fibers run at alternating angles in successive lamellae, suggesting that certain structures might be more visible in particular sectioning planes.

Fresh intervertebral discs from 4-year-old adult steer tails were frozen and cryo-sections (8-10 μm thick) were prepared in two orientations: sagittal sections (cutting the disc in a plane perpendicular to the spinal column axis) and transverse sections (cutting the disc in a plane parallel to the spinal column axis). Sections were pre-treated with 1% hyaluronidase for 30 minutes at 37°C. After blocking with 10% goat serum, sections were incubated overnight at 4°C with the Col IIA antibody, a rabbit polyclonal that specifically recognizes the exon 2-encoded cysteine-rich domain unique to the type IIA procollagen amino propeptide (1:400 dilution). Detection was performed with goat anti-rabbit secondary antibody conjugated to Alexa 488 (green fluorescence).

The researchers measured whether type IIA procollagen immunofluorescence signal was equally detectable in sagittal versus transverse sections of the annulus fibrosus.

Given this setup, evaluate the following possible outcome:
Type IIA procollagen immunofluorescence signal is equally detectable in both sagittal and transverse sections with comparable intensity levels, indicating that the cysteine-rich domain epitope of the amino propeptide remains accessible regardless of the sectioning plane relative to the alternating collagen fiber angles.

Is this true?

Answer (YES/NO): NO